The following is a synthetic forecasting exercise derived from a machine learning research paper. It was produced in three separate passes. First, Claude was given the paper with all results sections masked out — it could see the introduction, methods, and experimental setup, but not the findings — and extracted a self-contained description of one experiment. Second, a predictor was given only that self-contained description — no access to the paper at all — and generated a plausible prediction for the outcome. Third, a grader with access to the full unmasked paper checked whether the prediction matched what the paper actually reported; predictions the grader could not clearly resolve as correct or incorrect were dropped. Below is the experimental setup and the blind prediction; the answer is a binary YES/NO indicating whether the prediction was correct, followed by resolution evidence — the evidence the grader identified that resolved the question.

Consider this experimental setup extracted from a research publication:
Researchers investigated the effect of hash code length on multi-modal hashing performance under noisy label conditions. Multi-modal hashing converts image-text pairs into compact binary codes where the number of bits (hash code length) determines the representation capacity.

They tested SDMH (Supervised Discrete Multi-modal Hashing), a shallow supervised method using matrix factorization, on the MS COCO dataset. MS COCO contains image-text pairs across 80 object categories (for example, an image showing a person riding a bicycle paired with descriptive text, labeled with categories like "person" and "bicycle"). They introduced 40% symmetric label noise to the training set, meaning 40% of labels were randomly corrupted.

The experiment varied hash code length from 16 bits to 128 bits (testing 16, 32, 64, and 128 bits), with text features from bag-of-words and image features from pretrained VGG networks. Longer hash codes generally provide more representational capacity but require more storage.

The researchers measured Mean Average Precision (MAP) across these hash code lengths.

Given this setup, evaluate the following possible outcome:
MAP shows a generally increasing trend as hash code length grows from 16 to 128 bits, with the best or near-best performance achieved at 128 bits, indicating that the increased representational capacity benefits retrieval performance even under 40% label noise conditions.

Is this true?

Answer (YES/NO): YES